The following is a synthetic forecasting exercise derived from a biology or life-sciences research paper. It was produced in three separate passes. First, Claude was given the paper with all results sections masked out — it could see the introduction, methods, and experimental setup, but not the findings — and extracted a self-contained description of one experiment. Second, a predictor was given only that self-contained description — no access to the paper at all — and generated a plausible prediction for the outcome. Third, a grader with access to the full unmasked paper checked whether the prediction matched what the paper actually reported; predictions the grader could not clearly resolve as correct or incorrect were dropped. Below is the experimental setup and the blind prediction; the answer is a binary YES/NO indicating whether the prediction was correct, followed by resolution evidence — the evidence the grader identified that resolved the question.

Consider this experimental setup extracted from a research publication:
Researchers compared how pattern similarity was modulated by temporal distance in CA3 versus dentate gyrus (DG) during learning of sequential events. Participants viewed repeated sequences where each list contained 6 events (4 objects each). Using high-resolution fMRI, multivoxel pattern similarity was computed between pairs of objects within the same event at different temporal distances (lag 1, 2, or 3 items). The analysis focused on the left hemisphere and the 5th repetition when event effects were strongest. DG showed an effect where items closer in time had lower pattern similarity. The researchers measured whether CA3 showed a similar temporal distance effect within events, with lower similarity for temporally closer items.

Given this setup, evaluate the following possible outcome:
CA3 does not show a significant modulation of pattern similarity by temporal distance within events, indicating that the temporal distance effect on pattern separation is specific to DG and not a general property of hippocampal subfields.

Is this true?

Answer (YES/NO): YES